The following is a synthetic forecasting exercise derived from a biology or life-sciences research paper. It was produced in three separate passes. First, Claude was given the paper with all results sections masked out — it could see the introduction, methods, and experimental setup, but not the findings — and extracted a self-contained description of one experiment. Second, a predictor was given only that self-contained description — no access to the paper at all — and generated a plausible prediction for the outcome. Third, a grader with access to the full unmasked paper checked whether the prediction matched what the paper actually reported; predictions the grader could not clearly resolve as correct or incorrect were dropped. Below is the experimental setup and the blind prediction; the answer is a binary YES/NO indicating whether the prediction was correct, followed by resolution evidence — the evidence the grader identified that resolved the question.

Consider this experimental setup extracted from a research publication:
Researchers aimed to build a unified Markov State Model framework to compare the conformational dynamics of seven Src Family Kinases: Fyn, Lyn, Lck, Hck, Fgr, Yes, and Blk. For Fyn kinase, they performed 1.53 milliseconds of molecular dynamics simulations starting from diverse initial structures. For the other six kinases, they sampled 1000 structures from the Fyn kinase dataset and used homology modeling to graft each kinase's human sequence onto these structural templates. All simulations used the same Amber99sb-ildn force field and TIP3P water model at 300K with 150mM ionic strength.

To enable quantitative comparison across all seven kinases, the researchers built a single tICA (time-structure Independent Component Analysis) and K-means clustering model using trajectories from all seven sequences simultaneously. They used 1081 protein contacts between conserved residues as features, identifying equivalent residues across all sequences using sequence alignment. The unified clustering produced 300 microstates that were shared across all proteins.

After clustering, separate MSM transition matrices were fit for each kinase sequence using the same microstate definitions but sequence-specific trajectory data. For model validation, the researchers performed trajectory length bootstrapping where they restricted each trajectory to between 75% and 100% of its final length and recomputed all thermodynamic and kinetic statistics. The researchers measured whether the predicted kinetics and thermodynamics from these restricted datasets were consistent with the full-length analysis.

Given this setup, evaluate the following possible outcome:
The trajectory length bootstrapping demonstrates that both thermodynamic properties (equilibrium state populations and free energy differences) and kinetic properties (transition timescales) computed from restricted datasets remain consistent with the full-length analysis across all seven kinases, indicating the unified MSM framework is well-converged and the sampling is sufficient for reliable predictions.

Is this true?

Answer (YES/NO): YES